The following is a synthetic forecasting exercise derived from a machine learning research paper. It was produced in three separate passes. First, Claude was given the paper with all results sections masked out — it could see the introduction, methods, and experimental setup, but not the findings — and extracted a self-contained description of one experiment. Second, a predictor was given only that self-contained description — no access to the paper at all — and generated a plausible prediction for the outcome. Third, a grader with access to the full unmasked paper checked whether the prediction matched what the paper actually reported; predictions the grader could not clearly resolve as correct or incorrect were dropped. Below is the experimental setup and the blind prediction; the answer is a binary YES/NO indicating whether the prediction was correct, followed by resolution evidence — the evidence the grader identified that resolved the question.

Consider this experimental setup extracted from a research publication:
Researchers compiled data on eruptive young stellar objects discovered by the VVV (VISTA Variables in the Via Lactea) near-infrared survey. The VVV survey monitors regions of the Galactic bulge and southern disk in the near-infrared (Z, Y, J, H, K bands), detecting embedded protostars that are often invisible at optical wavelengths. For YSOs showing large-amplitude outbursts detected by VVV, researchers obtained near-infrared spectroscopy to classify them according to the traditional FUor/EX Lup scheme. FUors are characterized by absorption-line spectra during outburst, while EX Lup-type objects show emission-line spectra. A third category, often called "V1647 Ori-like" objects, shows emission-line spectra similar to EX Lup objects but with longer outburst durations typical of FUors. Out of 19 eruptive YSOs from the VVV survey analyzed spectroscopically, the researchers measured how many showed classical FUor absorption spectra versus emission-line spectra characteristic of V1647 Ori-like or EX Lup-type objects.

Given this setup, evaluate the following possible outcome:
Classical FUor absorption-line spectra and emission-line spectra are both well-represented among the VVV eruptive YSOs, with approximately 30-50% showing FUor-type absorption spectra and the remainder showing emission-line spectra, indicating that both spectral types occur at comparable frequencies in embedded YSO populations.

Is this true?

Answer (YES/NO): NO